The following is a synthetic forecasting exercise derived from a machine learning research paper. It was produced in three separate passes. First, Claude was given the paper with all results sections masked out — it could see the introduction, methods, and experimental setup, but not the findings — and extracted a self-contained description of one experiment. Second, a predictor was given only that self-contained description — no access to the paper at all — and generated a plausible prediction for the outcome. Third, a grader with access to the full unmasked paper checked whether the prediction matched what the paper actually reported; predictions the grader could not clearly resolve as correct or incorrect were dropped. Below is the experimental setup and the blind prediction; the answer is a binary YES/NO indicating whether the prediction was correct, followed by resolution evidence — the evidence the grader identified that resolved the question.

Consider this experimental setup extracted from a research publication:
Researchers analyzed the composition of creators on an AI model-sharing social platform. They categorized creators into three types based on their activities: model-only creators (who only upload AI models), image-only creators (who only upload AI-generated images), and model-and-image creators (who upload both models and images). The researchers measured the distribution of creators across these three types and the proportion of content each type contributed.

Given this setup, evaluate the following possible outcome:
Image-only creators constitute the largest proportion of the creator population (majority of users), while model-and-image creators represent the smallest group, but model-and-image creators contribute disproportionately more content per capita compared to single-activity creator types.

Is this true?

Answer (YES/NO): NO